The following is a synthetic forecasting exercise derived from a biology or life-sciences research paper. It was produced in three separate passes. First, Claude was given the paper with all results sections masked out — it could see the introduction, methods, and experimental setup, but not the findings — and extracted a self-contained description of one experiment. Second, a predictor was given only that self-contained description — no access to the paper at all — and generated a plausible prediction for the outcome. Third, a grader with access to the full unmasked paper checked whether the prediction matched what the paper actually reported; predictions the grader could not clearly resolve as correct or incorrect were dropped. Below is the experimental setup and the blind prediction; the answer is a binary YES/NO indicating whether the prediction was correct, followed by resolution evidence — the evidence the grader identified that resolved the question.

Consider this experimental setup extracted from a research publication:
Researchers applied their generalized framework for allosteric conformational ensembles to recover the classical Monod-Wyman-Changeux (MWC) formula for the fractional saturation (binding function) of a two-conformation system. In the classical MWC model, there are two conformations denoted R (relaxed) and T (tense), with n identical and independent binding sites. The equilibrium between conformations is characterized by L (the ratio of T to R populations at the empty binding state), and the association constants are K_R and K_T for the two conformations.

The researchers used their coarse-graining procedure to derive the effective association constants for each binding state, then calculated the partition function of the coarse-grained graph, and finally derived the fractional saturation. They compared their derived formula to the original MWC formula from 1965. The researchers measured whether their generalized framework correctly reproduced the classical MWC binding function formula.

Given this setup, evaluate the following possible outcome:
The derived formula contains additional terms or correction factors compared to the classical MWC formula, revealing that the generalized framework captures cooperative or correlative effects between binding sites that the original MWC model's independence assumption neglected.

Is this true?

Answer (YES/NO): NO